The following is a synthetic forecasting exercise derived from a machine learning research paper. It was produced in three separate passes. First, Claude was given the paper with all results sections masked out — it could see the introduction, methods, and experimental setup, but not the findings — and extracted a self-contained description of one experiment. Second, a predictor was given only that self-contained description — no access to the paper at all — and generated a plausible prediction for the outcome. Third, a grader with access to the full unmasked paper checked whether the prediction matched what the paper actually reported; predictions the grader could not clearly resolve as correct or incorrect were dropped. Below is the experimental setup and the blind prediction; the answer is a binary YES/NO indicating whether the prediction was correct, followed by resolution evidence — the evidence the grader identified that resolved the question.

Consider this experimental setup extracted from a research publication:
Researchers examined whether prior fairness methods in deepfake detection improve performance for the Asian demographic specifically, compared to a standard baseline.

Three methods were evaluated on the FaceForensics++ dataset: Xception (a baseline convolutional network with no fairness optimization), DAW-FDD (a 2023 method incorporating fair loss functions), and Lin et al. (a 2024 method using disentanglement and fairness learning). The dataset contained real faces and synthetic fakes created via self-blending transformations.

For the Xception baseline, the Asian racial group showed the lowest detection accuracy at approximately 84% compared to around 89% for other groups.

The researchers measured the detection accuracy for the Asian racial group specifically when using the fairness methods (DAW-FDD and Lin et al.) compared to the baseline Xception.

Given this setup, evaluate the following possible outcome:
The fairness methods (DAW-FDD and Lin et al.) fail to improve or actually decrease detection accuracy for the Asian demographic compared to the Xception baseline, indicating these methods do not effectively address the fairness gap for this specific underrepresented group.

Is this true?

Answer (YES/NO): NO